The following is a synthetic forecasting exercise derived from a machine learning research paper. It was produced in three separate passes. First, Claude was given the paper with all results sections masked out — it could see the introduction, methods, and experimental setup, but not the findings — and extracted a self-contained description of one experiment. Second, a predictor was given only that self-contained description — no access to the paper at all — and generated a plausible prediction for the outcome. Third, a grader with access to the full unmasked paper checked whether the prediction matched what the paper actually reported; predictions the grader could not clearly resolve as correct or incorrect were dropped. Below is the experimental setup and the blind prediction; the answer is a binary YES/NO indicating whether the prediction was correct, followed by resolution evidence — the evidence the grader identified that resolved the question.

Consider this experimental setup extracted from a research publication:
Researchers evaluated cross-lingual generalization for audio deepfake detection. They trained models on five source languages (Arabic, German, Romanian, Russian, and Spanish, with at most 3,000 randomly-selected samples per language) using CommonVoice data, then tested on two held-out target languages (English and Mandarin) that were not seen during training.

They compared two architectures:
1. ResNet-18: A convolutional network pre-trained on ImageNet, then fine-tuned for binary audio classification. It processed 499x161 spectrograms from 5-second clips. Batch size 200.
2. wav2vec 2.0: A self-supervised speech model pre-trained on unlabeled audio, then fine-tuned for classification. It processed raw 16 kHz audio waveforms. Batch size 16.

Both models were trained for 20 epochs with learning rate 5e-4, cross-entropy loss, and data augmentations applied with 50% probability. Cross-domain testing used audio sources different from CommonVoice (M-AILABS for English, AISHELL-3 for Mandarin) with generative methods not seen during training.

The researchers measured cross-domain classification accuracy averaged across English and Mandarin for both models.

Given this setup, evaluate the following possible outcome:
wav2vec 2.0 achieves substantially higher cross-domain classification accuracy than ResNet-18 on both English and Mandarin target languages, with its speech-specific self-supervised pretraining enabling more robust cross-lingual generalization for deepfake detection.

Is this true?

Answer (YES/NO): NO